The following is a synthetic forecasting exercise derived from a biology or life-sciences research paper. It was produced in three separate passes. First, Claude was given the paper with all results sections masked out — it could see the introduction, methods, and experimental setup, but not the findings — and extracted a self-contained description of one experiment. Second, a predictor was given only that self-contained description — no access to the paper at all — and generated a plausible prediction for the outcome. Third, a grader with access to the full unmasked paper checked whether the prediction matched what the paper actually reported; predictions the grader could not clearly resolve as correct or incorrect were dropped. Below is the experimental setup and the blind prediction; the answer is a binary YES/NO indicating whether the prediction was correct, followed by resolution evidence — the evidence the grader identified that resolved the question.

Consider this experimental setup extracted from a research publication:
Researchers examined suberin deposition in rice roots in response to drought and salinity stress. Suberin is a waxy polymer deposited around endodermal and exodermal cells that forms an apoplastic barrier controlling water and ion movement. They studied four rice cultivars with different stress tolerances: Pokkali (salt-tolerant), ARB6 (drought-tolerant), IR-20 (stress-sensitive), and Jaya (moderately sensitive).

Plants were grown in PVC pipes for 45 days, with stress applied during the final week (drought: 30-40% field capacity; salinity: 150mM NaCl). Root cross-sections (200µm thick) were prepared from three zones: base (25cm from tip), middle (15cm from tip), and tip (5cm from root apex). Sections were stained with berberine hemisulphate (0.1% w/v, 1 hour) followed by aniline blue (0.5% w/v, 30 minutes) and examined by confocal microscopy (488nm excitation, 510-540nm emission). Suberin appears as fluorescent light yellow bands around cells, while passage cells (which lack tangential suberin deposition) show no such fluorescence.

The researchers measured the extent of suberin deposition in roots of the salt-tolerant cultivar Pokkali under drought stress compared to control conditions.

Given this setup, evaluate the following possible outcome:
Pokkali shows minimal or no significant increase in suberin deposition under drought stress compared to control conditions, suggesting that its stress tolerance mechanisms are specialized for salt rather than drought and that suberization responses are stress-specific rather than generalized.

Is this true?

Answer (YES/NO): NO